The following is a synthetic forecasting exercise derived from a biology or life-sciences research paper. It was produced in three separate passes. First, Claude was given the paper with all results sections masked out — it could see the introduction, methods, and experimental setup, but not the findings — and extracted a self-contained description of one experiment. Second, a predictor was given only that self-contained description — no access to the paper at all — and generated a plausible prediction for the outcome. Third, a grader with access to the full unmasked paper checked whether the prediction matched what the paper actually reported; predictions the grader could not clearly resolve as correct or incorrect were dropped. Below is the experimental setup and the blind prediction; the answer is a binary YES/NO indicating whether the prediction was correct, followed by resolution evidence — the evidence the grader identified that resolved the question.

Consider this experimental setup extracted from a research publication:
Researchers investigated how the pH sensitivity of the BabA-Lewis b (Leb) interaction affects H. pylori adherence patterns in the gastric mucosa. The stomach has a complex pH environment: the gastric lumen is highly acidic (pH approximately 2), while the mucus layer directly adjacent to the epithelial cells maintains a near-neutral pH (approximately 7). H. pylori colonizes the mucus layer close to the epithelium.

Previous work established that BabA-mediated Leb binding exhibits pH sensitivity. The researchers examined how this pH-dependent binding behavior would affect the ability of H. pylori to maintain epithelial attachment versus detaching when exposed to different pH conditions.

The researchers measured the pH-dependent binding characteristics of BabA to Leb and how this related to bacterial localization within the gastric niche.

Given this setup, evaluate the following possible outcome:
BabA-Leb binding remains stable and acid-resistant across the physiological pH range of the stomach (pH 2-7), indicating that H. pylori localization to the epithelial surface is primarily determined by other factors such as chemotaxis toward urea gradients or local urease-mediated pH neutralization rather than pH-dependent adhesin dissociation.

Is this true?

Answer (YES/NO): NO